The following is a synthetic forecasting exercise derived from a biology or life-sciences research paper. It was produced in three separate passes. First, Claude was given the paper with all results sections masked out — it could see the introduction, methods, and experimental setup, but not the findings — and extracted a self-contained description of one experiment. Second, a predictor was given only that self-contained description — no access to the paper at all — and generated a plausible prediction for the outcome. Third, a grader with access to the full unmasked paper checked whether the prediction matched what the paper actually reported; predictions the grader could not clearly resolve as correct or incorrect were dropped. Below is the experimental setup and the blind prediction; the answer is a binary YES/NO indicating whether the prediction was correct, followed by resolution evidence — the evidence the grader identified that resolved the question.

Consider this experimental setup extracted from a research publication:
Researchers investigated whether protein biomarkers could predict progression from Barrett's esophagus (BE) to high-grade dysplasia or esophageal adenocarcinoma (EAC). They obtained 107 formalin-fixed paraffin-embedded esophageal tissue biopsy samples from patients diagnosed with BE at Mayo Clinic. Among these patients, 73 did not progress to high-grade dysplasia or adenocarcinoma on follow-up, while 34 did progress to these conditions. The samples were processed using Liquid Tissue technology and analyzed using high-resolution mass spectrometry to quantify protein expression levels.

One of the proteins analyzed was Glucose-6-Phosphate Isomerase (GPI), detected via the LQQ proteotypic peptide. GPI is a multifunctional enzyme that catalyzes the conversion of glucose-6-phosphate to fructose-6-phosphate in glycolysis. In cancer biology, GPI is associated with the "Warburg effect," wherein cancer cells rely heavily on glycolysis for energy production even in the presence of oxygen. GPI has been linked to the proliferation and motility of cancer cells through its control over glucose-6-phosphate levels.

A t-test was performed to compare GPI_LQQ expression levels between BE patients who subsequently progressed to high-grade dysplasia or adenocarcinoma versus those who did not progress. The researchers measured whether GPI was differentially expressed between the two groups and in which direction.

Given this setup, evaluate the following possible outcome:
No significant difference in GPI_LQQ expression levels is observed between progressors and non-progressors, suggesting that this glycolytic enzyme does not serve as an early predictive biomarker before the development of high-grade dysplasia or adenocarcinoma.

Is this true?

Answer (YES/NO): NO